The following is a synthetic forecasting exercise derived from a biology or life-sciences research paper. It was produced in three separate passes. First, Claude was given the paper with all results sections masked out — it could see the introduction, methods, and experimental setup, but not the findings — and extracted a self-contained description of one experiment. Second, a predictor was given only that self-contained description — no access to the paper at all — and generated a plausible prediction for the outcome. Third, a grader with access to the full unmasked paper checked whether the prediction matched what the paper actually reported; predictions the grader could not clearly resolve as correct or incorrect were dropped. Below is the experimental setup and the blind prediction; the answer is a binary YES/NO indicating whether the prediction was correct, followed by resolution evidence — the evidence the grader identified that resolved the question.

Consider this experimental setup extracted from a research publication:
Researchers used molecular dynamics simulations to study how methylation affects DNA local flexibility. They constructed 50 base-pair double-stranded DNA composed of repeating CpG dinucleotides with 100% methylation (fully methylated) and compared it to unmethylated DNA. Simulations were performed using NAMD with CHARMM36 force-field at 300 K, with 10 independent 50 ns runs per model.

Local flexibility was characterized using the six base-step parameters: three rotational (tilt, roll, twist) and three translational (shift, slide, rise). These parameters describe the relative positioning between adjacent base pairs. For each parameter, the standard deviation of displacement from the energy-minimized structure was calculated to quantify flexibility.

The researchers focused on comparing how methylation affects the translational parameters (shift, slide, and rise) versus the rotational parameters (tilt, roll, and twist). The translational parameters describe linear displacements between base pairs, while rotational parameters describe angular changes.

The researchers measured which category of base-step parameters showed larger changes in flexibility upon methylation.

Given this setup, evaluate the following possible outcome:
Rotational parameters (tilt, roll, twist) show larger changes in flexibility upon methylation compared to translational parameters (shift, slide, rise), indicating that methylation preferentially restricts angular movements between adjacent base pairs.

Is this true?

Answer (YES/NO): YES